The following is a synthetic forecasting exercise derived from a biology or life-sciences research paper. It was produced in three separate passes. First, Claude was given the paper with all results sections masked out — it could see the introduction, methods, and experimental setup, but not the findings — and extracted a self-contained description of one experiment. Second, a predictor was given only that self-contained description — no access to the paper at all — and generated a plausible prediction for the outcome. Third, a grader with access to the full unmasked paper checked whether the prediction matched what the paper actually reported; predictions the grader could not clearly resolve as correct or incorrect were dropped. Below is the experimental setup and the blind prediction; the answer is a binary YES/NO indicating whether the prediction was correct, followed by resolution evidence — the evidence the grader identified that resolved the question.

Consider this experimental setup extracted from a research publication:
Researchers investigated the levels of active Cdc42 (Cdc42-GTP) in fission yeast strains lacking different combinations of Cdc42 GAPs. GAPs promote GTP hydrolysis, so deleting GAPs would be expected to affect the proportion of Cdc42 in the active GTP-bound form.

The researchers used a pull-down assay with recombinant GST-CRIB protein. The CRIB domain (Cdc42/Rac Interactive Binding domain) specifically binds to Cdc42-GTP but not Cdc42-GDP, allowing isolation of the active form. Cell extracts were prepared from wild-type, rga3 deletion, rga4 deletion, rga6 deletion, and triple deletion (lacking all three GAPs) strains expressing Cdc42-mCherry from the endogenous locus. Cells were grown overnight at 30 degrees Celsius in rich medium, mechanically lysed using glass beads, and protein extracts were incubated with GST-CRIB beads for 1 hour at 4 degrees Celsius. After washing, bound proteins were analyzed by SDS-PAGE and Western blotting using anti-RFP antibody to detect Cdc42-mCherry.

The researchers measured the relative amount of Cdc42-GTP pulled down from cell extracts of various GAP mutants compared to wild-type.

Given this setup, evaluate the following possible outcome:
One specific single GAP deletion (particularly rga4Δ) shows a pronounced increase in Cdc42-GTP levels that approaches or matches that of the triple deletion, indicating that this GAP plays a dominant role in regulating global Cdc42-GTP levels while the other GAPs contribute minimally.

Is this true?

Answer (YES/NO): NO